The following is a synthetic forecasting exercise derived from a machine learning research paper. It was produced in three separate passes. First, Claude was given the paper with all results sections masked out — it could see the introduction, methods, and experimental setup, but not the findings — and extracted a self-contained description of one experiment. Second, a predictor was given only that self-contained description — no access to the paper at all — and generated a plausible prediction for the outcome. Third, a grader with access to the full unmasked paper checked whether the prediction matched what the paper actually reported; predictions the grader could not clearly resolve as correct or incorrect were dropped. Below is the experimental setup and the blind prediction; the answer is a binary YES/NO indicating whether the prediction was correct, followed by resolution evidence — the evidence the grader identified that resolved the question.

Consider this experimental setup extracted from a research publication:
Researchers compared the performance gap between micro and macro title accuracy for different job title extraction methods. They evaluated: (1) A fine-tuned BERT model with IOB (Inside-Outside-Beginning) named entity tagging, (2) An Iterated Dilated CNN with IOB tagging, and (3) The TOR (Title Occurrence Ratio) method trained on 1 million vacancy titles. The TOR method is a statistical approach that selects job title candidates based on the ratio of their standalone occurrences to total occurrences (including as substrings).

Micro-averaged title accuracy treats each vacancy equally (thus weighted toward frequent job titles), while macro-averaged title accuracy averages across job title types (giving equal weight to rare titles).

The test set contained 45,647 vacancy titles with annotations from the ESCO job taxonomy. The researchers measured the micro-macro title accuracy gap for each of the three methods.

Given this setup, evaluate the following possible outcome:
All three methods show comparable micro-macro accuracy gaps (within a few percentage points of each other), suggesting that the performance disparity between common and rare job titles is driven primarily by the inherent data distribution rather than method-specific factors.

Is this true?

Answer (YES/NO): NO